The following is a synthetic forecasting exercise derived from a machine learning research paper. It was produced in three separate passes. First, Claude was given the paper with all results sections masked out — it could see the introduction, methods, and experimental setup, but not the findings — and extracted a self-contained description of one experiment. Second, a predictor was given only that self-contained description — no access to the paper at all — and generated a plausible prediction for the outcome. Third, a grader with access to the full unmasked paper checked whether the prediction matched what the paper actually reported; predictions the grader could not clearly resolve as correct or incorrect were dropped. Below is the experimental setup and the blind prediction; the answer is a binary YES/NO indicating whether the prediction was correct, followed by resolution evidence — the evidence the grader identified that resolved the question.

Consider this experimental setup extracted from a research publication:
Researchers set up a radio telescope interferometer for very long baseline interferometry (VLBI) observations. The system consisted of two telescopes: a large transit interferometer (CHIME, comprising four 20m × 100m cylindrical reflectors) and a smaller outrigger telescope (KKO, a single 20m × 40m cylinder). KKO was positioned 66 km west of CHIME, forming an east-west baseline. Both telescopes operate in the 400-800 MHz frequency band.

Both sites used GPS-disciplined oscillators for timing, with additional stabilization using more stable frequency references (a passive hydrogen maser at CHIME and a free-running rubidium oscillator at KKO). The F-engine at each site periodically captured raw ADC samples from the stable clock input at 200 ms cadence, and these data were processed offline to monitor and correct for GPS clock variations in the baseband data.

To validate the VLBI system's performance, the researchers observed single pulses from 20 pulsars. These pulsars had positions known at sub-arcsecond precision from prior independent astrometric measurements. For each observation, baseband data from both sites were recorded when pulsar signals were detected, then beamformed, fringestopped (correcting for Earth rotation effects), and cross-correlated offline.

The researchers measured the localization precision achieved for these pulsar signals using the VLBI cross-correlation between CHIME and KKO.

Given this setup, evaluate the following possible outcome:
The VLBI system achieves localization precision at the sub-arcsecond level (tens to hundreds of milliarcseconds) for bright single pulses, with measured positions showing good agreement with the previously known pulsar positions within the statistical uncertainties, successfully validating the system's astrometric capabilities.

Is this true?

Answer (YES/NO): NO